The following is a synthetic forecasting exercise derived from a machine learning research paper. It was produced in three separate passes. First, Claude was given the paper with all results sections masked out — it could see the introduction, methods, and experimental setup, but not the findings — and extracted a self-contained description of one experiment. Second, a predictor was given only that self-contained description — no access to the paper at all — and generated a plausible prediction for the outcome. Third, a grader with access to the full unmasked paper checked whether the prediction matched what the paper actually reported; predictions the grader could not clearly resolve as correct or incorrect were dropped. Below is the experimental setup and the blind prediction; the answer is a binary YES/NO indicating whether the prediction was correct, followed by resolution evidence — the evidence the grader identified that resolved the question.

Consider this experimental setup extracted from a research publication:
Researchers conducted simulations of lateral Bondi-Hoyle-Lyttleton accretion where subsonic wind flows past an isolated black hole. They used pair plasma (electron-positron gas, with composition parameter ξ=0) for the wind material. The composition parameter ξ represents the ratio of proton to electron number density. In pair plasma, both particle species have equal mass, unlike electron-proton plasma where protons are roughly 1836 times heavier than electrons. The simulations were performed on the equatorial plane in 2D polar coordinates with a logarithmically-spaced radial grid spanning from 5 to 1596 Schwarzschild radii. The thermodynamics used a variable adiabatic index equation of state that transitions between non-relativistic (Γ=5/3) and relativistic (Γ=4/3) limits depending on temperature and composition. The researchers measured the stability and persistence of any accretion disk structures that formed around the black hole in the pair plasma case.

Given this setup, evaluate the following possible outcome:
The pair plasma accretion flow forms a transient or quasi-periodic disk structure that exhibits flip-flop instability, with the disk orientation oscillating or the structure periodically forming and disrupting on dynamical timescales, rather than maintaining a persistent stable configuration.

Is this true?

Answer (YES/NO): NO